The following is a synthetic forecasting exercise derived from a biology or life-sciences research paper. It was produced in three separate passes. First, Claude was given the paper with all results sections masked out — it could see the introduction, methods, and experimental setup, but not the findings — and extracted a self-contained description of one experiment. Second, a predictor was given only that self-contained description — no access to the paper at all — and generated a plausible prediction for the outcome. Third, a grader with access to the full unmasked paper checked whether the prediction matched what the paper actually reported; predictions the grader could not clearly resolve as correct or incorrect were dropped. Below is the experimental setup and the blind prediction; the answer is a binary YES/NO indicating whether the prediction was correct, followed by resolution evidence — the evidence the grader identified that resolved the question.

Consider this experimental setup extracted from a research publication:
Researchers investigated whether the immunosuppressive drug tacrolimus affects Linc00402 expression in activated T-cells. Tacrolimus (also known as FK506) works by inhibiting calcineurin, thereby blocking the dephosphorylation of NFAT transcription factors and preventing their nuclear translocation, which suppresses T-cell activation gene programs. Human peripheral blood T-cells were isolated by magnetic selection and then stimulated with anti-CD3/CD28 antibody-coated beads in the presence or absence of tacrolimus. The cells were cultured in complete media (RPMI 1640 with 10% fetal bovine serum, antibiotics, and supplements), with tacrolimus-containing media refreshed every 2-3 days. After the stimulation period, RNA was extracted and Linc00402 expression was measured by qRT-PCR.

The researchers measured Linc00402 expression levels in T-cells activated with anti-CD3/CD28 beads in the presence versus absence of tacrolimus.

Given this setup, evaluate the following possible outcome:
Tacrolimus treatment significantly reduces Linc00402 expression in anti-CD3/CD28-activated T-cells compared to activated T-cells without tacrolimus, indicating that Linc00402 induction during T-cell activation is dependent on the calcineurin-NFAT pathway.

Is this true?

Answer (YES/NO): NO